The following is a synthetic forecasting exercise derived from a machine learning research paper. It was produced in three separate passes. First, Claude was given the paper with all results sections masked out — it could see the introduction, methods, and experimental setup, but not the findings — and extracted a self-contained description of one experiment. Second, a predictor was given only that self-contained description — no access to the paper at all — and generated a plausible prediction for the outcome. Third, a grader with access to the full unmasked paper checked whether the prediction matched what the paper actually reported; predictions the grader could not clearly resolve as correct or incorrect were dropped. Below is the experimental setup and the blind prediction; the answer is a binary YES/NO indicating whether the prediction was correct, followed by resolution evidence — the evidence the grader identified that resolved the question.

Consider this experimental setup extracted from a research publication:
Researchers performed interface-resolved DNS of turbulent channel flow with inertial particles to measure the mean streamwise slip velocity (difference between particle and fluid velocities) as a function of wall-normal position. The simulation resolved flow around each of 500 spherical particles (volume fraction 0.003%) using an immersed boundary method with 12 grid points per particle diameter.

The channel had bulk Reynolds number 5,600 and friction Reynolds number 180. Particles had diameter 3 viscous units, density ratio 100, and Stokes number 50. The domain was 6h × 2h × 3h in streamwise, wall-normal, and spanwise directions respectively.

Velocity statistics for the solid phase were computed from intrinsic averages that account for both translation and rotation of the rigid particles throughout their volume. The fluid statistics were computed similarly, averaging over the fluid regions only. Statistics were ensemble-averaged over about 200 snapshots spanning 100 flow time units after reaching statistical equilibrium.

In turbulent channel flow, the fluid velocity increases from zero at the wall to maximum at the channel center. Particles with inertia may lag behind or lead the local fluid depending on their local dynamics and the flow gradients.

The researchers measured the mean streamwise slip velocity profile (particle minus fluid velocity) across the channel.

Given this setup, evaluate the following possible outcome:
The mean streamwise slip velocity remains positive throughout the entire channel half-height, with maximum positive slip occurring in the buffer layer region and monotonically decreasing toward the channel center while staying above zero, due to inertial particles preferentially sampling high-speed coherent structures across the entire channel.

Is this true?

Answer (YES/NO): NO